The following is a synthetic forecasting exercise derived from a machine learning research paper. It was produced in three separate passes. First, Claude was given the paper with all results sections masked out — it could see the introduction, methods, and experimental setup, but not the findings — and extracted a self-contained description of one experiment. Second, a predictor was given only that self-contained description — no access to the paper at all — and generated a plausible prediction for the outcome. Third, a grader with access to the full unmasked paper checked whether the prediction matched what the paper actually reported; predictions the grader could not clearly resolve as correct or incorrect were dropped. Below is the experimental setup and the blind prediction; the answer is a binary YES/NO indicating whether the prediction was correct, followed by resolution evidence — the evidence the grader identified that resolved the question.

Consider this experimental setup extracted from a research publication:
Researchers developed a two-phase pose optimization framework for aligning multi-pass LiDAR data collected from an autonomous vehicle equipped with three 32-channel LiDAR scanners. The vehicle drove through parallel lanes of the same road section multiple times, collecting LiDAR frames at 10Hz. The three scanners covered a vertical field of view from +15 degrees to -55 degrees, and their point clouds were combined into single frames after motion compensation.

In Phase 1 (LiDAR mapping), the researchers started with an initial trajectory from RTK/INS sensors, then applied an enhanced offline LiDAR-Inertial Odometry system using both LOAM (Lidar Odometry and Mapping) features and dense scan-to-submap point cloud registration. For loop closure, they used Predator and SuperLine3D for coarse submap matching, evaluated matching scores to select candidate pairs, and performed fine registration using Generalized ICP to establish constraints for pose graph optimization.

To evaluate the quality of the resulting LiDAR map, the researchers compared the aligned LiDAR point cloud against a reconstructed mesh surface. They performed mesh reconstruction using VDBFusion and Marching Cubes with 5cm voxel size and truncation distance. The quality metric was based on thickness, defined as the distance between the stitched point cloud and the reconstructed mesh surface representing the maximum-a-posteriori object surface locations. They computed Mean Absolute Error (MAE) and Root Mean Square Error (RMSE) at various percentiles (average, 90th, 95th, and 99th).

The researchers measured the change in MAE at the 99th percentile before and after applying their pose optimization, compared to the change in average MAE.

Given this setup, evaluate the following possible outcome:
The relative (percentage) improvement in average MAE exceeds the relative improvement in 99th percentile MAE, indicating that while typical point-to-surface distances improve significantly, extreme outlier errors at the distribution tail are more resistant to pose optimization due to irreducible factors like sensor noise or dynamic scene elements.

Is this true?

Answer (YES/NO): NO